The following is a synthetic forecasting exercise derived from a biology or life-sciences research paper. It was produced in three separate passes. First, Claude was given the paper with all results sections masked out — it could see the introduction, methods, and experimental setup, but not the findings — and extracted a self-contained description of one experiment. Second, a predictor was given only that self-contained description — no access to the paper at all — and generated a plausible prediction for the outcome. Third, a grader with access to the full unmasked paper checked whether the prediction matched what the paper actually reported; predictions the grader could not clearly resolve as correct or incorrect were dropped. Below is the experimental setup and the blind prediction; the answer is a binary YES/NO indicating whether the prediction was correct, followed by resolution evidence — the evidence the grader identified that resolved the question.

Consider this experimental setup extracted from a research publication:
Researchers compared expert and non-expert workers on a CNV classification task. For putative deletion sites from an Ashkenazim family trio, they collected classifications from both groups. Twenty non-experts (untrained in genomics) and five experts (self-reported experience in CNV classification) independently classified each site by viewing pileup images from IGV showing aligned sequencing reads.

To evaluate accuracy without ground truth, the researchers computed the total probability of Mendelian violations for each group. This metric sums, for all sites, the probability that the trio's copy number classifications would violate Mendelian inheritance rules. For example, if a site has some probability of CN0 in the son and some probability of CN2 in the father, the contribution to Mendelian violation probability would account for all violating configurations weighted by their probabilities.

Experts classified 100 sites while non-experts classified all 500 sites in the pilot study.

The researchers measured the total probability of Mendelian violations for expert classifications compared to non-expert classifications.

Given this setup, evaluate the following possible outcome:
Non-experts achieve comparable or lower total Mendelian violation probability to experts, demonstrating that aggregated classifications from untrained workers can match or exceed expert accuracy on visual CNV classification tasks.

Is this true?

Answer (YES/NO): YES